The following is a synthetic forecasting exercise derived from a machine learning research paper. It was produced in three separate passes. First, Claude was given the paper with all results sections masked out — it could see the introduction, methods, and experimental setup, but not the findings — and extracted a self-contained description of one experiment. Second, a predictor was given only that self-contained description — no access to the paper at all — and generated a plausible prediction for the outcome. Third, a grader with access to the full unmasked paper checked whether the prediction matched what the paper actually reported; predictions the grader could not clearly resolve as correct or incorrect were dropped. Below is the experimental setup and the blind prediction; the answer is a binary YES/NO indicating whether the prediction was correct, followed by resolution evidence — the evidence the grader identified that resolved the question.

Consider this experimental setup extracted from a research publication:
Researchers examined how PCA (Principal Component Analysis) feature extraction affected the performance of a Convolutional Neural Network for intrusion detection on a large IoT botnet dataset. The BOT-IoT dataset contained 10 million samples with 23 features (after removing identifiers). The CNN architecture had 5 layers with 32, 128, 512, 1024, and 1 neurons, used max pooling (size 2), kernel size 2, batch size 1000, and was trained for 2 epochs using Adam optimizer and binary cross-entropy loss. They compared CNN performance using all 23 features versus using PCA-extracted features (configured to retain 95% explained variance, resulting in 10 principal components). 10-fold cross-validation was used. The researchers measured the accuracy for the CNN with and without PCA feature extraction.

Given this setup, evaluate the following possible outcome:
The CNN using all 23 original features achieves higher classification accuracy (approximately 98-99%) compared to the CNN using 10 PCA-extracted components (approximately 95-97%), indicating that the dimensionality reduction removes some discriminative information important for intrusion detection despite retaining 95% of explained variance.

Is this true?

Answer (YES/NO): NO